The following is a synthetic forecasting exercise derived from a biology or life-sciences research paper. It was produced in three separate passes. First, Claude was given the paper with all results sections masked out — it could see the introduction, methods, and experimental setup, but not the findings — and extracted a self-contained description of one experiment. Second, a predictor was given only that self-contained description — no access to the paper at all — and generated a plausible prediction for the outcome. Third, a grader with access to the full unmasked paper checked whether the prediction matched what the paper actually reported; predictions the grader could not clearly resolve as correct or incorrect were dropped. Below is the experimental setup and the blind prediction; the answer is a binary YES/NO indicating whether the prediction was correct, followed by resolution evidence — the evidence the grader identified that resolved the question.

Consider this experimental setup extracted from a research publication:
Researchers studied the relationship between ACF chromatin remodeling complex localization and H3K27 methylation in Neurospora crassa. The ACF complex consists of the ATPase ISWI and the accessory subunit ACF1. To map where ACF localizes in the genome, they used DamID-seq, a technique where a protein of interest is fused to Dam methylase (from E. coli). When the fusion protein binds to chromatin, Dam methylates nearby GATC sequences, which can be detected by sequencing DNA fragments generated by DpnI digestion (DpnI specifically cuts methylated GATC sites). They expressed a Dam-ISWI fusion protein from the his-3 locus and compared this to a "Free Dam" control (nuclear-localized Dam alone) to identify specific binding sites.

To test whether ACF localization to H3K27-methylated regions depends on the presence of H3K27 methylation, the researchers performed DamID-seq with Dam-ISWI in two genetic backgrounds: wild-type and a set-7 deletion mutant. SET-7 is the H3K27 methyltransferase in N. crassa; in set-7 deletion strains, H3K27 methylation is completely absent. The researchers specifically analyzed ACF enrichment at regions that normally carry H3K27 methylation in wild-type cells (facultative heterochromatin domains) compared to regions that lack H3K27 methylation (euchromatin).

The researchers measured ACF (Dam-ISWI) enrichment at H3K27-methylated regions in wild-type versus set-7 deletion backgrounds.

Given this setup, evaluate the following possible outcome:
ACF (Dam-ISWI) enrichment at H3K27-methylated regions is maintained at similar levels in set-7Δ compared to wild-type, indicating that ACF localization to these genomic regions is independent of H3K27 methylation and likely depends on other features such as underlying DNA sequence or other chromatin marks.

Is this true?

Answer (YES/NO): NO